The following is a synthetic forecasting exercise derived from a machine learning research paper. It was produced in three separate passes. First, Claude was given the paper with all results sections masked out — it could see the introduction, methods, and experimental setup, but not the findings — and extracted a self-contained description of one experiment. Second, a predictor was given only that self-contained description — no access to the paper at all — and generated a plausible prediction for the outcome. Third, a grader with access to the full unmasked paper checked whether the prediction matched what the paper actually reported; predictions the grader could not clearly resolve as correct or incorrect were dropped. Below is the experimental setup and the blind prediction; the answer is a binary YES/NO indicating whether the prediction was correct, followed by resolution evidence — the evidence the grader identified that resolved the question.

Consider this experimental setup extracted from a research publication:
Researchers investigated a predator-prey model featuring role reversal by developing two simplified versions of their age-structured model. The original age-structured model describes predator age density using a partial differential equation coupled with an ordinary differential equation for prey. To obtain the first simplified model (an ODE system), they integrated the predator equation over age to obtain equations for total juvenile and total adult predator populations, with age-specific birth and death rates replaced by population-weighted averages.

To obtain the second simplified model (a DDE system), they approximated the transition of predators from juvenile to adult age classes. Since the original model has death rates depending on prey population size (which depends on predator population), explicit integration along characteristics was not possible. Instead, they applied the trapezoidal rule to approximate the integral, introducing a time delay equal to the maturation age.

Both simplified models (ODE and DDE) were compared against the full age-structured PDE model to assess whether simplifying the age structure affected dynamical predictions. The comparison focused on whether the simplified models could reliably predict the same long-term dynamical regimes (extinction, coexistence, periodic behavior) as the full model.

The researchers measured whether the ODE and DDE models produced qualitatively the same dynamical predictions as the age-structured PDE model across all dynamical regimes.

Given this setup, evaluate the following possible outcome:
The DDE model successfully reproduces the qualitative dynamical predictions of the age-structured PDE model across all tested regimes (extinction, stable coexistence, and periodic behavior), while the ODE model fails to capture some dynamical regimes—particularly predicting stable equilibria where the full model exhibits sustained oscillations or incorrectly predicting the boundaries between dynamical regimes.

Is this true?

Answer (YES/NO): NO